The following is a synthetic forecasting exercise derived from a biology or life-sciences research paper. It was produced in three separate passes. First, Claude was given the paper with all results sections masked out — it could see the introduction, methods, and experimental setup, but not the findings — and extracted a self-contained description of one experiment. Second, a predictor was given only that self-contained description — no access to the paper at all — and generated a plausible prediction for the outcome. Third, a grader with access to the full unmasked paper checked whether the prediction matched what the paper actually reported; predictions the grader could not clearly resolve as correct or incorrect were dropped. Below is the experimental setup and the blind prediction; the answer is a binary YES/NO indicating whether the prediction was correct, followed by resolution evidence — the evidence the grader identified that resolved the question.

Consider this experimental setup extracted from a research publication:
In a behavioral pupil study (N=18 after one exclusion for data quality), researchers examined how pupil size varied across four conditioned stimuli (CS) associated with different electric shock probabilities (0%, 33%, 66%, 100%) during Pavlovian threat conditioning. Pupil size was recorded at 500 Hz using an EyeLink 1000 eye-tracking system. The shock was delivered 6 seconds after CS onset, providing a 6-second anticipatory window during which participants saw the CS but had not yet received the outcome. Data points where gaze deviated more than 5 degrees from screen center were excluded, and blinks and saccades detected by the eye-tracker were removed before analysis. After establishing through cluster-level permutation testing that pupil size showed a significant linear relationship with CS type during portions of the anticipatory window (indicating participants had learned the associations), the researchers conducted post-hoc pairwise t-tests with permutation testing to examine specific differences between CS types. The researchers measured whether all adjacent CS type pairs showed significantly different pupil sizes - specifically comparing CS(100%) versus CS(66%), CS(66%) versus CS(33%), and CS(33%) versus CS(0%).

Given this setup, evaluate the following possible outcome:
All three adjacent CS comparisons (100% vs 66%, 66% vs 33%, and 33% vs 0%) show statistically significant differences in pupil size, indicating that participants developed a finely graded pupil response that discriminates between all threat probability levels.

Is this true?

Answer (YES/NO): NO